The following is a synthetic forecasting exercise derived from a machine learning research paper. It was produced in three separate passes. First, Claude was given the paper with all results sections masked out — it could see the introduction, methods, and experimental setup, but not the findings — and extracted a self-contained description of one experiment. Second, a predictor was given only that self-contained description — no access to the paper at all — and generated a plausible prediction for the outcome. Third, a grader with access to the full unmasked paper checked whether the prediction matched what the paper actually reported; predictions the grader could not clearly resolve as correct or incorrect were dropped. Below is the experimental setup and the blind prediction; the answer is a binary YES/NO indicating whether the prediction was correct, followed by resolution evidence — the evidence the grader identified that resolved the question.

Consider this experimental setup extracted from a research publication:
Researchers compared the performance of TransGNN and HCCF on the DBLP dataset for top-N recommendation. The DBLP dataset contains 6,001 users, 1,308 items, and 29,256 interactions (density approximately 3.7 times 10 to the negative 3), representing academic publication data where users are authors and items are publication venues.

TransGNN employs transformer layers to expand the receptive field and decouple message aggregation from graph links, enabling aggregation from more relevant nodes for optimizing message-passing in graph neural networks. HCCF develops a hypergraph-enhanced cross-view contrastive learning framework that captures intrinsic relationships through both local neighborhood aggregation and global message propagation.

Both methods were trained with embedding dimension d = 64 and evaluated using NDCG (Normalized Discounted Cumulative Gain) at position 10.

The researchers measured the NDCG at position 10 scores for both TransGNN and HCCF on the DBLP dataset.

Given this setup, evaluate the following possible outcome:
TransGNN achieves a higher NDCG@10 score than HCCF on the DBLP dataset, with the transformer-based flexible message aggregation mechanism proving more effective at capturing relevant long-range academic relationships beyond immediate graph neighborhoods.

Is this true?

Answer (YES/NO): YES